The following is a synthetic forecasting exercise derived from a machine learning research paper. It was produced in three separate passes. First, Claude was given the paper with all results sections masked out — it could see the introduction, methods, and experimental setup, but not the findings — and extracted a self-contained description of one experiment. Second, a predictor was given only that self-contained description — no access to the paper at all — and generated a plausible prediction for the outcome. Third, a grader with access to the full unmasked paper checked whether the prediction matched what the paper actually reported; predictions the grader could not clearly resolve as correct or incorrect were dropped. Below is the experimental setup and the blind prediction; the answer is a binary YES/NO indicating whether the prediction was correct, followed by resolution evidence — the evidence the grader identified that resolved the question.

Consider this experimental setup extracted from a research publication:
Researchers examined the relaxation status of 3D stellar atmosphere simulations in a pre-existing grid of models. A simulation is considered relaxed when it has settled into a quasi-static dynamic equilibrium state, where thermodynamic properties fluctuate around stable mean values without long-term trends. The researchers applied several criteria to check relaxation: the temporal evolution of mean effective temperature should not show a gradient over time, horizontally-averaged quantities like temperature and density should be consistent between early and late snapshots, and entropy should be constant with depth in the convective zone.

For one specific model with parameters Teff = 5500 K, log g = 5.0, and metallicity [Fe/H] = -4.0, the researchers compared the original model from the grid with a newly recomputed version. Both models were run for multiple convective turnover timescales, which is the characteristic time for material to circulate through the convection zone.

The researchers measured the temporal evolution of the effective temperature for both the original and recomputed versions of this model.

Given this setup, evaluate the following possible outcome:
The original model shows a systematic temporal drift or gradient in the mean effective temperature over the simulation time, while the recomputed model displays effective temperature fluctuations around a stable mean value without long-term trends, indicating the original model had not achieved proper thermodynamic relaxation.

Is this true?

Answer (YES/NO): YES